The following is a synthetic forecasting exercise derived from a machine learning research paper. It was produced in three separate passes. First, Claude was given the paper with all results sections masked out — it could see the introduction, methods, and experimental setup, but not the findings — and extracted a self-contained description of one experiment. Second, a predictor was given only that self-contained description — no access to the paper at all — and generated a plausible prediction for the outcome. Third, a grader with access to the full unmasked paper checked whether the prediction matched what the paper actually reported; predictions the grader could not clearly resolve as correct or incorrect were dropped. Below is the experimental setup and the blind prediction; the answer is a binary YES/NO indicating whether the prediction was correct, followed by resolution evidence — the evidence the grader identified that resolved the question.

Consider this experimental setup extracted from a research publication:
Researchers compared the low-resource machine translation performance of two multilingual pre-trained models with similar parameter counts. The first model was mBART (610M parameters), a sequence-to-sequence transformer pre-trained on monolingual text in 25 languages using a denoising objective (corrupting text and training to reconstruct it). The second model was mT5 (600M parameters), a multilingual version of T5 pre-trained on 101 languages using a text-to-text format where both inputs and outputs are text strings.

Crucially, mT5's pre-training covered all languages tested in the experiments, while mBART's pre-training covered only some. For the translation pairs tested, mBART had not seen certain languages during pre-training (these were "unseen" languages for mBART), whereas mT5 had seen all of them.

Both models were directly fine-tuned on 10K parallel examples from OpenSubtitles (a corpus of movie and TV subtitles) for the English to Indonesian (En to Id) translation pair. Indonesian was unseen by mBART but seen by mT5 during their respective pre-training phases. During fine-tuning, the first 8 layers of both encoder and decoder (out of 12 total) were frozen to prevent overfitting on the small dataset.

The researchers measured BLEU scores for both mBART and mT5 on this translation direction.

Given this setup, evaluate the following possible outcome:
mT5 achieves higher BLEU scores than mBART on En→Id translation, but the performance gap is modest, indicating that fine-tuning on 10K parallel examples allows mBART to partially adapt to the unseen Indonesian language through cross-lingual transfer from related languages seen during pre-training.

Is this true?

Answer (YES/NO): NO